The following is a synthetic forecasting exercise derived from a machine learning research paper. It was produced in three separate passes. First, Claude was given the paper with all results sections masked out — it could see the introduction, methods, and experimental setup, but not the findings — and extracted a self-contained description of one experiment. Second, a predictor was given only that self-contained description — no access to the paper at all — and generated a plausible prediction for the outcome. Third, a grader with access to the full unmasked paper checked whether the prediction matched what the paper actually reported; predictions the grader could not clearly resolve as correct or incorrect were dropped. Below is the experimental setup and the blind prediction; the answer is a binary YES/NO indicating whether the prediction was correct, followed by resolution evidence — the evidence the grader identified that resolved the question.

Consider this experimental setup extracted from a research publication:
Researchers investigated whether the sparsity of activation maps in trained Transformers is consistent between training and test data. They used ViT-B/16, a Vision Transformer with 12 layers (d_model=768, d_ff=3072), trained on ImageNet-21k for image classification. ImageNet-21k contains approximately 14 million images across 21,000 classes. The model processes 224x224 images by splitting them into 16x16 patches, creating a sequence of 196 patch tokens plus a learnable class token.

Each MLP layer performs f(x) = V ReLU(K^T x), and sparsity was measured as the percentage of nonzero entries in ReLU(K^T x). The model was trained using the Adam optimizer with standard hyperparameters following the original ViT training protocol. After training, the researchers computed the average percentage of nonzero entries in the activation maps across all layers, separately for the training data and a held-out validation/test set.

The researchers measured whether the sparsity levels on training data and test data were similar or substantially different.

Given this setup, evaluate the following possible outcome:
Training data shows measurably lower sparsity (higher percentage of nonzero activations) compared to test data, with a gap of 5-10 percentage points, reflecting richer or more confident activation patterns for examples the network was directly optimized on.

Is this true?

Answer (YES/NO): NO